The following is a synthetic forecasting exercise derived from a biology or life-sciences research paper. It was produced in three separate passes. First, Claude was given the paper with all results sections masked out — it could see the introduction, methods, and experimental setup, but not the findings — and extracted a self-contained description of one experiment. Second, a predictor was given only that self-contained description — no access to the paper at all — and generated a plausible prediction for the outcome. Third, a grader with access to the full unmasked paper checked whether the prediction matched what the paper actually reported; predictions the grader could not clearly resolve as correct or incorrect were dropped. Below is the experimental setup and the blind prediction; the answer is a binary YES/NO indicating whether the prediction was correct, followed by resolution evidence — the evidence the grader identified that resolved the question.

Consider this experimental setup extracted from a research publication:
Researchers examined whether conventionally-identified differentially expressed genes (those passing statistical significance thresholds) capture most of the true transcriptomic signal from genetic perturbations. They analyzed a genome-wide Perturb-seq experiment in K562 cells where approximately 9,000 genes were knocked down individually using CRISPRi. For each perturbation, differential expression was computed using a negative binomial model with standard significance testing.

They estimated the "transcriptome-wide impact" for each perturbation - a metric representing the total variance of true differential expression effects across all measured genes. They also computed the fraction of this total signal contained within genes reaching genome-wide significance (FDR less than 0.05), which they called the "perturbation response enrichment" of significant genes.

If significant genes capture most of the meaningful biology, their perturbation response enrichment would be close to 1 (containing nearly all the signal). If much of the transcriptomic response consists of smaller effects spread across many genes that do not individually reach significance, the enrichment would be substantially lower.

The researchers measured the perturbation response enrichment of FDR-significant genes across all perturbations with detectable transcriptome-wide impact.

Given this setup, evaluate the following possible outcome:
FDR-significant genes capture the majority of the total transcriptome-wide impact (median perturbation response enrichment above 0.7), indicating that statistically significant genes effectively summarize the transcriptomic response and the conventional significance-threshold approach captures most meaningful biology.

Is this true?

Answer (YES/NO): NO